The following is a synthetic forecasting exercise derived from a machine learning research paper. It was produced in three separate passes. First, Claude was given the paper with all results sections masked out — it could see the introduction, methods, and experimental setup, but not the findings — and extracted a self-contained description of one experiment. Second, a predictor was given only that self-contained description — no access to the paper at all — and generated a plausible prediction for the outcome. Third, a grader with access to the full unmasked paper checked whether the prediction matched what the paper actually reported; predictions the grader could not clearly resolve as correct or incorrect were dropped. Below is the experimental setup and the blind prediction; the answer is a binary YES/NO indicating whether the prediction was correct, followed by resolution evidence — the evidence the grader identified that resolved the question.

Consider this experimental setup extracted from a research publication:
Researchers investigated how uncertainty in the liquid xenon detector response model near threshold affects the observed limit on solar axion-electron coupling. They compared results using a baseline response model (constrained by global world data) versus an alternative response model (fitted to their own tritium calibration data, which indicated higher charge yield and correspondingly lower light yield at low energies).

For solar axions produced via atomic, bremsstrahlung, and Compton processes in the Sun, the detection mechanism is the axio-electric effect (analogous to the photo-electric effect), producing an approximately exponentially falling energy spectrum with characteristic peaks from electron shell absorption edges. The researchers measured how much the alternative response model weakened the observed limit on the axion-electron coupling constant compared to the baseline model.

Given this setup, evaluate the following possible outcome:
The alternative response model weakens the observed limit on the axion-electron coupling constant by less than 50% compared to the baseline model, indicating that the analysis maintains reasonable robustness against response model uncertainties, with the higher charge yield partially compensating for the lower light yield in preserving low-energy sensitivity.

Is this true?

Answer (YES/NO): YES